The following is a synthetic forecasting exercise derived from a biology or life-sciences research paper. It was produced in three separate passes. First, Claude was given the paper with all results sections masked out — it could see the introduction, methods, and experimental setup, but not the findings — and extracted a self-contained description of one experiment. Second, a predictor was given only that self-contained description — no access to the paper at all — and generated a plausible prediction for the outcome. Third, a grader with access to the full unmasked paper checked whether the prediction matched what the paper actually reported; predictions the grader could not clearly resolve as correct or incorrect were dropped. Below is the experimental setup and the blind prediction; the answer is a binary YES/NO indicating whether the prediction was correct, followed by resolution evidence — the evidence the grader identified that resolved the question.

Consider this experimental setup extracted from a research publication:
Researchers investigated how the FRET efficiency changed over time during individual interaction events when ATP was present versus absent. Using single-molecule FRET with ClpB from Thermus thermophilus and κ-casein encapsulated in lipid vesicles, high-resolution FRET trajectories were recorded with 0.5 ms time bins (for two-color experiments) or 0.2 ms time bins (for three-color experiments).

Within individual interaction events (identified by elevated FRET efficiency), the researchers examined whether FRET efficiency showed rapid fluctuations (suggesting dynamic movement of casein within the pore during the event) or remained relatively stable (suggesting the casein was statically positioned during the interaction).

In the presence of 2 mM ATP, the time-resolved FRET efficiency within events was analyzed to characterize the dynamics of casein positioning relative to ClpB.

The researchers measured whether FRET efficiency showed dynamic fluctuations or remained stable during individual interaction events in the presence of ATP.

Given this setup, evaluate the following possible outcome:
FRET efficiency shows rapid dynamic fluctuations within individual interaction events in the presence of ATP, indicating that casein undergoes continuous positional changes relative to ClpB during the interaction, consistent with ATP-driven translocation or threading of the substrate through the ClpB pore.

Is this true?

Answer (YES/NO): YES